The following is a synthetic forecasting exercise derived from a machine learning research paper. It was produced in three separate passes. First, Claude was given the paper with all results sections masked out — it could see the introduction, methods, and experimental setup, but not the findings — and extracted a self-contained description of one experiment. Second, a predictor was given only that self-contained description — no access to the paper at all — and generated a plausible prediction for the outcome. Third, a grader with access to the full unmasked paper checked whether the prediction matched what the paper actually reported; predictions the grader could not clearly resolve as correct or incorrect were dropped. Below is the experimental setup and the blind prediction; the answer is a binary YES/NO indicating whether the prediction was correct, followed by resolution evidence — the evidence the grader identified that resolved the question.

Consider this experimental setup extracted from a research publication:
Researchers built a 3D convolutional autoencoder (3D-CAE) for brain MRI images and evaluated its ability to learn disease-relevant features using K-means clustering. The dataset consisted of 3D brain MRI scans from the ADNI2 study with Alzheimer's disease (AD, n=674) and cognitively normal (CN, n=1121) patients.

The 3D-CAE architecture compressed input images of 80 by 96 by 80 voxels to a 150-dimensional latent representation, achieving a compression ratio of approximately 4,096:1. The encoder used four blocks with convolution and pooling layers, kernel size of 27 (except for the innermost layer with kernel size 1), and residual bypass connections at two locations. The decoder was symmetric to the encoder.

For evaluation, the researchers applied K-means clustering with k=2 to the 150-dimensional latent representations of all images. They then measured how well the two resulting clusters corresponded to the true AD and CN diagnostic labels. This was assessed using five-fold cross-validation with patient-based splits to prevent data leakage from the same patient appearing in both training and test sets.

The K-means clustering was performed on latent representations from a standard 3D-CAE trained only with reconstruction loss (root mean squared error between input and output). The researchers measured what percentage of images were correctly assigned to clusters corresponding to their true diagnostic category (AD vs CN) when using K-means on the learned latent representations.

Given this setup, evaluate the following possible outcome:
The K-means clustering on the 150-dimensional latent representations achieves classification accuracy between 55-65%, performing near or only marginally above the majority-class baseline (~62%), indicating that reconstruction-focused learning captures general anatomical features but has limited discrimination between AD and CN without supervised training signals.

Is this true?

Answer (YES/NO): NO